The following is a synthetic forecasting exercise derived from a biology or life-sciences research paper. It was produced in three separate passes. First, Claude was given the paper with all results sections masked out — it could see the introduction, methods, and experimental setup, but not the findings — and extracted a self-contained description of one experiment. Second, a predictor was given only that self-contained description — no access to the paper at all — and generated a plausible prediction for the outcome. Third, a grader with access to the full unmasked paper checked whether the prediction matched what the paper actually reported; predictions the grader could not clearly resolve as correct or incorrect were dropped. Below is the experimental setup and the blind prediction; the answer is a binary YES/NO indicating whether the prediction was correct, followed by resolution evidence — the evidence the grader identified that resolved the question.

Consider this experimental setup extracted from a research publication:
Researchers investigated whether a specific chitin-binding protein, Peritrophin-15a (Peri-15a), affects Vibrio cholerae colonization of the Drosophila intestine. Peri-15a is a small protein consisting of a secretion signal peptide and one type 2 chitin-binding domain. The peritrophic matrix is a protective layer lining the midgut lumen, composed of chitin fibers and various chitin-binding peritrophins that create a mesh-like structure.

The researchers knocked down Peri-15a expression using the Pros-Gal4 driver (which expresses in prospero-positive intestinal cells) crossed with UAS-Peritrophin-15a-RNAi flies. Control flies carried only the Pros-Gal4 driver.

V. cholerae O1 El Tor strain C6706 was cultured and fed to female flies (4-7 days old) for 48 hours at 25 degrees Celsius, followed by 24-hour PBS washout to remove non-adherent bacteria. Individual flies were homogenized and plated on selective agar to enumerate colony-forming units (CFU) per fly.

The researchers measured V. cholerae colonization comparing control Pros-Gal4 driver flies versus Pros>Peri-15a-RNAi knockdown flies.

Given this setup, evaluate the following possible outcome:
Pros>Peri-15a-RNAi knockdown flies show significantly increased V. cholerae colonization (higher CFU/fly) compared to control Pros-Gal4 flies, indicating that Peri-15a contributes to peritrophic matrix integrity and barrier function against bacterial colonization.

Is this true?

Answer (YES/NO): NO